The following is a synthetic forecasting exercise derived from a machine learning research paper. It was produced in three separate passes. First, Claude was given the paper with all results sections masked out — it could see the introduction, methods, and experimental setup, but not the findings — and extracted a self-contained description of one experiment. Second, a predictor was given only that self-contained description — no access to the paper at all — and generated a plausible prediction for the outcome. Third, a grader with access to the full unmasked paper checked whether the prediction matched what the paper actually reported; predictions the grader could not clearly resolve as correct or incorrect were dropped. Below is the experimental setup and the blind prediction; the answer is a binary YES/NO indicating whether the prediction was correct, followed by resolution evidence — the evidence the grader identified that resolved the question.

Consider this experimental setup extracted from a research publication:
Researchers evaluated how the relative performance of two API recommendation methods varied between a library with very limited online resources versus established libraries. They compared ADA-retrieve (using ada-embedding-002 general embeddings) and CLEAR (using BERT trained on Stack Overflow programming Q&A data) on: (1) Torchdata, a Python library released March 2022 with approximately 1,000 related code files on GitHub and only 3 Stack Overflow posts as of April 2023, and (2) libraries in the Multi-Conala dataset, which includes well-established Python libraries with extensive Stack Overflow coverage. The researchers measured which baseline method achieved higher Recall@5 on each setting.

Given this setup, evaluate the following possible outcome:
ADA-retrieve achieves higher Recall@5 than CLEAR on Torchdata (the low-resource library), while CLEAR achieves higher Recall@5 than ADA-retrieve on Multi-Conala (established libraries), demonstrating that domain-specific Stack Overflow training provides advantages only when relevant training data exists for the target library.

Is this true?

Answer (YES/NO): YES